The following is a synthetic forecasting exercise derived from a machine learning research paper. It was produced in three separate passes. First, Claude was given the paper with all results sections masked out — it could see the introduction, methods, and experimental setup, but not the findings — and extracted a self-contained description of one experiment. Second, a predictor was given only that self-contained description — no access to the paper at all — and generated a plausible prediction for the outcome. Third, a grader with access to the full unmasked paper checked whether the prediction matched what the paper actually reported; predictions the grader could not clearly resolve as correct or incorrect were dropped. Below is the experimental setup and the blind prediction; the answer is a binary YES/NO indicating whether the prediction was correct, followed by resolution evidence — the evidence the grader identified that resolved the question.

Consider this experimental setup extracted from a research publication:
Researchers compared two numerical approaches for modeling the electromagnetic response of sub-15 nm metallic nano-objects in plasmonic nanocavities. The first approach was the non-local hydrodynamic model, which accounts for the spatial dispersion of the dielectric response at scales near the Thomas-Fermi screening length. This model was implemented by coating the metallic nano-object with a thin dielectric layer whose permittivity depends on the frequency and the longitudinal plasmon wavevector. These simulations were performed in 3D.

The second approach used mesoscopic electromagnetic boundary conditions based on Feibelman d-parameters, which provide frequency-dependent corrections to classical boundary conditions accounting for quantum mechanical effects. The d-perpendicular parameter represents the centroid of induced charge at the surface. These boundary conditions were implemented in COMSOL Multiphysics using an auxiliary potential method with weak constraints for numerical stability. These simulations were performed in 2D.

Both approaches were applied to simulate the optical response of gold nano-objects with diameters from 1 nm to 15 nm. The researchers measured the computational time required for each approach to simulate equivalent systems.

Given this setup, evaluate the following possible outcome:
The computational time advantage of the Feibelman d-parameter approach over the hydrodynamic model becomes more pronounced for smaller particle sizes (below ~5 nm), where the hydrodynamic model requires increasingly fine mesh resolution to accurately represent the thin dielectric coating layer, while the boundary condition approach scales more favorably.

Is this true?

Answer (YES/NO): NO